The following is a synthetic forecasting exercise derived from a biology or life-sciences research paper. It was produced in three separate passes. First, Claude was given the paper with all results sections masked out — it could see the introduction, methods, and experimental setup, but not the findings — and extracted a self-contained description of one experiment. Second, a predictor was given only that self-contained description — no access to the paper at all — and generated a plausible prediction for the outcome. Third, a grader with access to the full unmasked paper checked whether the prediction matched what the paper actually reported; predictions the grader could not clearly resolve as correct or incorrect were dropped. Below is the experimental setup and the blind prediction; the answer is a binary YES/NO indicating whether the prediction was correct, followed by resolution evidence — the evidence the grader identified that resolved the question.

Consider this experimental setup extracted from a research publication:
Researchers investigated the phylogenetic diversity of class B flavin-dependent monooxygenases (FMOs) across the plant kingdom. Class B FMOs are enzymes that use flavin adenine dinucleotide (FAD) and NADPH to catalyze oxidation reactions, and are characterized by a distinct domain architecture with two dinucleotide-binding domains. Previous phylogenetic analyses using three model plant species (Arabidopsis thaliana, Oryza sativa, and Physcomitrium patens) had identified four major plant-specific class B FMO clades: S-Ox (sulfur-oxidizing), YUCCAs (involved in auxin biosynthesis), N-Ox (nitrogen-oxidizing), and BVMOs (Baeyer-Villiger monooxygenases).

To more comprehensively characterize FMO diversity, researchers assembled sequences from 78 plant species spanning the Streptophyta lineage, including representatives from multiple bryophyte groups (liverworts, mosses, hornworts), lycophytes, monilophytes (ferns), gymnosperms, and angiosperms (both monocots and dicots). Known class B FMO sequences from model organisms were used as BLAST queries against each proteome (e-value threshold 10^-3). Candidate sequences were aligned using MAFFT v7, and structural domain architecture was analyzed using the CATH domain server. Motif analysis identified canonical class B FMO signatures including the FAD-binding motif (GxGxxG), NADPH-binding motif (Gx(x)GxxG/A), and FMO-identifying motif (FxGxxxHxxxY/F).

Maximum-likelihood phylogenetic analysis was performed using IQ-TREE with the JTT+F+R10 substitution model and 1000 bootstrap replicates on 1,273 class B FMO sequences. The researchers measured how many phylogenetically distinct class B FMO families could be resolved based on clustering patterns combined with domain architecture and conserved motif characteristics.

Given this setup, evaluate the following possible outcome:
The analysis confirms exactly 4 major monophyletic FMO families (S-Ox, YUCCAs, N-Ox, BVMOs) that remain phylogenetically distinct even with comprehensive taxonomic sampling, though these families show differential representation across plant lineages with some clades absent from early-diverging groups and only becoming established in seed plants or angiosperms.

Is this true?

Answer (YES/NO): NO